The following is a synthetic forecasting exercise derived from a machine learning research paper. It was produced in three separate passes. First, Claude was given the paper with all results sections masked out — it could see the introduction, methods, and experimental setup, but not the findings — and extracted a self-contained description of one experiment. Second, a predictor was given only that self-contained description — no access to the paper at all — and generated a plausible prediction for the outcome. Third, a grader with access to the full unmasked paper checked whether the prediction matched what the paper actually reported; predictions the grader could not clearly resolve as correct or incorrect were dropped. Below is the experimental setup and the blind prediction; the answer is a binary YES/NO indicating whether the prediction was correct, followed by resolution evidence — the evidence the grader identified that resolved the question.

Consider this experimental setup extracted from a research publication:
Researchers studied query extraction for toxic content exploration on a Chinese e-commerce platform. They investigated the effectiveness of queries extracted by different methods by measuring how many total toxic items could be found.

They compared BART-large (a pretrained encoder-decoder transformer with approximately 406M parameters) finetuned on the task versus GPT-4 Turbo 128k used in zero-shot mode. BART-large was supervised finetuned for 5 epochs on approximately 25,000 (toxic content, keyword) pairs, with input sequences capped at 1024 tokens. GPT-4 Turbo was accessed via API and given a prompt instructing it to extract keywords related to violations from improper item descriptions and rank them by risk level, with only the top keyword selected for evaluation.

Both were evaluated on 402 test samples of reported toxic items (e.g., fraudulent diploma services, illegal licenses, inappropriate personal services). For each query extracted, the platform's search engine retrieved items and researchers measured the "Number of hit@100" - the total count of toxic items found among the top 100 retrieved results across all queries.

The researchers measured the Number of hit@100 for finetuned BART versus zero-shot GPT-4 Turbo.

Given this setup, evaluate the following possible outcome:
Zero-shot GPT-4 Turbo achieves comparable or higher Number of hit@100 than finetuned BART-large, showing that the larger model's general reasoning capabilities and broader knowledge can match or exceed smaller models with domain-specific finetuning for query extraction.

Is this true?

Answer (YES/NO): YES